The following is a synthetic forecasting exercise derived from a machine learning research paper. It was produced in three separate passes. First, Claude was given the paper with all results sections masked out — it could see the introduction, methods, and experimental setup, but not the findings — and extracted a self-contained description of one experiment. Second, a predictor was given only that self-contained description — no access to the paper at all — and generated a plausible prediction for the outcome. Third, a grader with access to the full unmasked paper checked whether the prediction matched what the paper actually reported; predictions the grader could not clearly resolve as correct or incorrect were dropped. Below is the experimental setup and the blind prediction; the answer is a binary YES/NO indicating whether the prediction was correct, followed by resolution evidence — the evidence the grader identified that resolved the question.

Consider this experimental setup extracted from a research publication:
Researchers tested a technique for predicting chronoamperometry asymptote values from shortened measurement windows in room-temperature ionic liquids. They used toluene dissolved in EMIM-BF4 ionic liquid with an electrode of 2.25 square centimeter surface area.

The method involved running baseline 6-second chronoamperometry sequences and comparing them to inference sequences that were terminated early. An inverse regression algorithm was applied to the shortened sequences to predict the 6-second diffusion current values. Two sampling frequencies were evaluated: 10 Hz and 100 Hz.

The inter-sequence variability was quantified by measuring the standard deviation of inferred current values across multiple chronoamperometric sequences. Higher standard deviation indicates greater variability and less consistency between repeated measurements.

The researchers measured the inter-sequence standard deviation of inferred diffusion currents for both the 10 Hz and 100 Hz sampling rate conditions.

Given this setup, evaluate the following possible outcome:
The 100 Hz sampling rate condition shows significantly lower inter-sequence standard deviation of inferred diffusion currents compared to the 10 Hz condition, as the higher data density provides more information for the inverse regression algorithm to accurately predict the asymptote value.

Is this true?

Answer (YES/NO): NO